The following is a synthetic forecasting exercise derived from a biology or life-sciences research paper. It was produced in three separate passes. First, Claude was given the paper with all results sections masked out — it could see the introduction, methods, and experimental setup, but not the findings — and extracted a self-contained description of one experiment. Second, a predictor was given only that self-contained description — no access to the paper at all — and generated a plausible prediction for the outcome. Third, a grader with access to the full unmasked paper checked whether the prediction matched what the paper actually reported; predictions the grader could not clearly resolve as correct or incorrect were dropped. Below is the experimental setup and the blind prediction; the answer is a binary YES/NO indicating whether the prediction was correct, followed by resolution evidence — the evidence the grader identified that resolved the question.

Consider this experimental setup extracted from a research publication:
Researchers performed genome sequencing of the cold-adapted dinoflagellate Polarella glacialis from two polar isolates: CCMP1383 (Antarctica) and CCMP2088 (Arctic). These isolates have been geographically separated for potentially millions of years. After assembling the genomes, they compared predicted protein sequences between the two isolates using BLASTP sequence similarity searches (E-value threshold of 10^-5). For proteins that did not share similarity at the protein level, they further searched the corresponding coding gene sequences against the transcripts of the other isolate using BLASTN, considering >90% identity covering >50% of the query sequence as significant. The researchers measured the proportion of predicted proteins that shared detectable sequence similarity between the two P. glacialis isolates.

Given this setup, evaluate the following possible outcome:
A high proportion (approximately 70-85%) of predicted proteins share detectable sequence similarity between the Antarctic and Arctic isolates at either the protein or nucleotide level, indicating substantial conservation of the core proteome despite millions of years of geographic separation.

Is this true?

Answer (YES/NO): NO